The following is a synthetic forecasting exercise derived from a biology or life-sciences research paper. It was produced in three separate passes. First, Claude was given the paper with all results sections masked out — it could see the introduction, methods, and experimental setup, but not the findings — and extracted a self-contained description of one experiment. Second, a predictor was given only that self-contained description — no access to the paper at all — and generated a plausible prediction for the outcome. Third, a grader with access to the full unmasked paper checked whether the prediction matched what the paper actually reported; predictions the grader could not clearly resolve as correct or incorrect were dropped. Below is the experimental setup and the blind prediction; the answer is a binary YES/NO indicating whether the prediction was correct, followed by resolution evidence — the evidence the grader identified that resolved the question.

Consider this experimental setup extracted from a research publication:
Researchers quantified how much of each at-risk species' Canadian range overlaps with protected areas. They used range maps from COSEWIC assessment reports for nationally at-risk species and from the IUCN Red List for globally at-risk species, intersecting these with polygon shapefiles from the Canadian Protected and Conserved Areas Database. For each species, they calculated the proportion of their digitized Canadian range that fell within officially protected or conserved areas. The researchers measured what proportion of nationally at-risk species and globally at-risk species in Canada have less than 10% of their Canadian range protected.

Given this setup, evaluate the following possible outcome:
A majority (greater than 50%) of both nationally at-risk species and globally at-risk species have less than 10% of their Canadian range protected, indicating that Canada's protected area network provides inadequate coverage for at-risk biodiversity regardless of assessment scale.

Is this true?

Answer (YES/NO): YES